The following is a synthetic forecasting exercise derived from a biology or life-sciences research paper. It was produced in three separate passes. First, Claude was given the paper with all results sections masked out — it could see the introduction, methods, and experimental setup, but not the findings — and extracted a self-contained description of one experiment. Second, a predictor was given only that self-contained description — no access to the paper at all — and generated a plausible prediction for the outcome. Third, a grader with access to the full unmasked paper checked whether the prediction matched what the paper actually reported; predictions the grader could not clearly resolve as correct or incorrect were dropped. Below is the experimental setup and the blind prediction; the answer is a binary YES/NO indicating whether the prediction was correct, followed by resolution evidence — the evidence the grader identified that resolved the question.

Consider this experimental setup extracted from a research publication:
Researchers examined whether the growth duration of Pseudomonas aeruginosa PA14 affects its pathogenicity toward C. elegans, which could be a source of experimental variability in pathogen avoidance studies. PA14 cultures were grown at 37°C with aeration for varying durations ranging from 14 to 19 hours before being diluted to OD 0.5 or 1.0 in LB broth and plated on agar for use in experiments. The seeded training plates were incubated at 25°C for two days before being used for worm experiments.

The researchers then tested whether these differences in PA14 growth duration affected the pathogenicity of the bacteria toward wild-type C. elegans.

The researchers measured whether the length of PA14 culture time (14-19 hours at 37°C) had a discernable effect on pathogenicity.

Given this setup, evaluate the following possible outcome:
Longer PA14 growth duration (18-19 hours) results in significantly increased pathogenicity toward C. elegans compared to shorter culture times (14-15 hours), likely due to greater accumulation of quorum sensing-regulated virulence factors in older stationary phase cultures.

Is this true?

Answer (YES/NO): NO